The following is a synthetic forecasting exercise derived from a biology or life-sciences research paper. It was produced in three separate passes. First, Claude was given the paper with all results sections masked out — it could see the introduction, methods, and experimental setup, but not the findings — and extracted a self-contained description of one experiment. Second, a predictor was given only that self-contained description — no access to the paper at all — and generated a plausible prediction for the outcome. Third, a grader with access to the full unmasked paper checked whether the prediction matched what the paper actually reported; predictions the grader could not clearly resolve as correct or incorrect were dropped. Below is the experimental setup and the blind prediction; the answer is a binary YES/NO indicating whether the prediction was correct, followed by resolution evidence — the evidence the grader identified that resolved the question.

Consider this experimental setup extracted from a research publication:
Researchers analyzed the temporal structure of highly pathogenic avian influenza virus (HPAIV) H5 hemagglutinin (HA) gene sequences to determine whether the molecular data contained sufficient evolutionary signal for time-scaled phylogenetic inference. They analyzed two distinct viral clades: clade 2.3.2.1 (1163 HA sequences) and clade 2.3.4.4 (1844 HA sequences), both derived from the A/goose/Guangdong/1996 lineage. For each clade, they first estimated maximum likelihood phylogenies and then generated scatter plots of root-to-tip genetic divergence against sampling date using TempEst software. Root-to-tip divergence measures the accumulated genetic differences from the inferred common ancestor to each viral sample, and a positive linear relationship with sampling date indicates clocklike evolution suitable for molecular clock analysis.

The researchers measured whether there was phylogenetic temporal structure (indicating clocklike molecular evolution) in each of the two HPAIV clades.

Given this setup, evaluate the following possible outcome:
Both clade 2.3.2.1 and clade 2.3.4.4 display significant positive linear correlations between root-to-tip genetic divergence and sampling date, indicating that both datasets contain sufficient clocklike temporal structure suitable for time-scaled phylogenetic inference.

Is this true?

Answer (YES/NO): YES